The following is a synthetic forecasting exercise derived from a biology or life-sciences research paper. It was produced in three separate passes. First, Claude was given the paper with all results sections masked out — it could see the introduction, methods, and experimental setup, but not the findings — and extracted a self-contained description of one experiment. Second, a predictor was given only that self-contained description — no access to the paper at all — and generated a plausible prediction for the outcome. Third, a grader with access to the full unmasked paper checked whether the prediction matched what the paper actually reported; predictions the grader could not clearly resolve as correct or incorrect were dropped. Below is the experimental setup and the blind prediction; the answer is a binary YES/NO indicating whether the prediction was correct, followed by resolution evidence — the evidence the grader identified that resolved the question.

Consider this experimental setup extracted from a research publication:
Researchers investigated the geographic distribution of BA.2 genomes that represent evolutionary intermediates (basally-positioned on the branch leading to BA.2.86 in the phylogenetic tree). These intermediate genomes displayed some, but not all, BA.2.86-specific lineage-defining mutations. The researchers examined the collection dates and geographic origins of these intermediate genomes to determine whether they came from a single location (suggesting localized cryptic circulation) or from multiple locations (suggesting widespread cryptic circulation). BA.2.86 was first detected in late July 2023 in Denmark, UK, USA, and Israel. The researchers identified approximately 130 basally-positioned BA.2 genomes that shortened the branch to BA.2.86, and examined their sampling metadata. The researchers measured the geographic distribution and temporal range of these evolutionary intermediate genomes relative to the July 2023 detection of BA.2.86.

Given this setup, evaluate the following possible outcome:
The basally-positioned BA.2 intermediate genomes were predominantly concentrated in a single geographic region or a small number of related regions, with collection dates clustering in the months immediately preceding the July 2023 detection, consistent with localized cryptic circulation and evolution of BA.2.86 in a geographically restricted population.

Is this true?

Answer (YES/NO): NO